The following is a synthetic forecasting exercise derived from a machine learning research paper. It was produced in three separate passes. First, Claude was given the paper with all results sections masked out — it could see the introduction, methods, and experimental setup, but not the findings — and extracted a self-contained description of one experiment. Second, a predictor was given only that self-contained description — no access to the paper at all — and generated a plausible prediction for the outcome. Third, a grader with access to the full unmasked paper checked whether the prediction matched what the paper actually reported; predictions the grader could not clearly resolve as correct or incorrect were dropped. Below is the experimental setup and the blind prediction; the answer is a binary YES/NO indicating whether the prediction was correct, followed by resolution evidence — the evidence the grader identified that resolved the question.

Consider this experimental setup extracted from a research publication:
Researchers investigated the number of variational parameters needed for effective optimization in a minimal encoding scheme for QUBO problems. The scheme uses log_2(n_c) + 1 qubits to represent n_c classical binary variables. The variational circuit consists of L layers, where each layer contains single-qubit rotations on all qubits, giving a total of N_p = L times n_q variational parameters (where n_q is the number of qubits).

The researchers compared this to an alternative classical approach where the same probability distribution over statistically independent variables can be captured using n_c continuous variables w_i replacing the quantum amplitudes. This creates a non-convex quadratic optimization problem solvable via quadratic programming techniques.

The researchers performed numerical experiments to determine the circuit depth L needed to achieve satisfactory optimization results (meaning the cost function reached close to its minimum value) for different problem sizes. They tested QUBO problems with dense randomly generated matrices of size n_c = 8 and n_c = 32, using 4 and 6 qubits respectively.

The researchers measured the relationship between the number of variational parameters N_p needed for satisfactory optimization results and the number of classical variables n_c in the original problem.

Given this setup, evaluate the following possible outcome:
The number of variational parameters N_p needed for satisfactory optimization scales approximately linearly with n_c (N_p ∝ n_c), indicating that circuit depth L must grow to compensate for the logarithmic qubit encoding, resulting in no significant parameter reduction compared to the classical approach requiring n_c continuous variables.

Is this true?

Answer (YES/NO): NO